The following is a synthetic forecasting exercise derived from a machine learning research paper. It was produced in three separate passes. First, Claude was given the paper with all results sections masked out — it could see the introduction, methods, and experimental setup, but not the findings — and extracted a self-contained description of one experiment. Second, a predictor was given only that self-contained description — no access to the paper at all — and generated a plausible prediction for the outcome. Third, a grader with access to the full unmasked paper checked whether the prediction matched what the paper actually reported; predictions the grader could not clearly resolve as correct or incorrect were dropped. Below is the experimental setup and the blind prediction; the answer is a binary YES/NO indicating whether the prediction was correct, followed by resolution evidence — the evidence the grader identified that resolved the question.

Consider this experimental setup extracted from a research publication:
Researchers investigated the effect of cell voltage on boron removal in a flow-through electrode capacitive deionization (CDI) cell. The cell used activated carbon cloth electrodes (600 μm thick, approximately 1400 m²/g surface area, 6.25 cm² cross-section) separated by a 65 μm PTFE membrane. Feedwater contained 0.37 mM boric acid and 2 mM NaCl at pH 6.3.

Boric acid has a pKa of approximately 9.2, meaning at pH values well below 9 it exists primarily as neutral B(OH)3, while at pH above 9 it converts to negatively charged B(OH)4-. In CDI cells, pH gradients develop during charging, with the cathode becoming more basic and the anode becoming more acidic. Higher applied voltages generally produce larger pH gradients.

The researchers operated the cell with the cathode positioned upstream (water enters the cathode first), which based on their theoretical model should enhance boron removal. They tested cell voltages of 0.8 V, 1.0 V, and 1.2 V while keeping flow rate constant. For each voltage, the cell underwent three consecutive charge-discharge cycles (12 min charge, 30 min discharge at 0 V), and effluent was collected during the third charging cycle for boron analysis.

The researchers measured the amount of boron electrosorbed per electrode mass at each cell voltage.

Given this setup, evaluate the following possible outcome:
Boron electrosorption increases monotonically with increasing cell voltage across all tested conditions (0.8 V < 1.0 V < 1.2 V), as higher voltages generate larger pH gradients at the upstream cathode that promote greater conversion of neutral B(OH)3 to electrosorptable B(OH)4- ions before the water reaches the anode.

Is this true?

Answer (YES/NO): NO